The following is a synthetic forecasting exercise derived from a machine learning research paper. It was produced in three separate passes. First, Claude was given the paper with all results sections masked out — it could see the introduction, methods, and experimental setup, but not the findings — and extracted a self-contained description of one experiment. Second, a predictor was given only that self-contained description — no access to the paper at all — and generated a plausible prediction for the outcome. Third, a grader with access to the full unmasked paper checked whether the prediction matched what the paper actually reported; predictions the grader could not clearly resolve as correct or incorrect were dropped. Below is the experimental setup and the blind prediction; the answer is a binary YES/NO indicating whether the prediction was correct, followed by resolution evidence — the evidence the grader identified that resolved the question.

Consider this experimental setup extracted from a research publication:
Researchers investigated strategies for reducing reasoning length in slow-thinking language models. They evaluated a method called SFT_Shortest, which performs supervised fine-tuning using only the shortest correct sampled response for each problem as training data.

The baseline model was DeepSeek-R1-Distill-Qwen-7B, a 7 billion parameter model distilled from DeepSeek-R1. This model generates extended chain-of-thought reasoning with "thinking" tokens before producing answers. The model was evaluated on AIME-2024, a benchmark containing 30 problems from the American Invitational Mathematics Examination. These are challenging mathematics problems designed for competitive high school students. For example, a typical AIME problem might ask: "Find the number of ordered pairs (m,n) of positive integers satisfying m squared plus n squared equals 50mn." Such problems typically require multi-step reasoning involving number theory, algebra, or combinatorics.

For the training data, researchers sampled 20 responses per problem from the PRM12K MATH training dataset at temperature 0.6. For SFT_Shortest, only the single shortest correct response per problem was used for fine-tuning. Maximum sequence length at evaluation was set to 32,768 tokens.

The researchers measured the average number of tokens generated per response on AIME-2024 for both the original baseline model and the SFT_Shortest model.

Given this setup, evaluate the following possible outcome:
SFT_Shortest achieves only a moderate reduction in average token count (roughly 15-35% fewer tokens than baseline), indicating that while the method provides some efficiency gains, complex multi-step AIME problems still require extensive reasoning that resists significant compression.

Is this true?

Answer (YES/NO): NO